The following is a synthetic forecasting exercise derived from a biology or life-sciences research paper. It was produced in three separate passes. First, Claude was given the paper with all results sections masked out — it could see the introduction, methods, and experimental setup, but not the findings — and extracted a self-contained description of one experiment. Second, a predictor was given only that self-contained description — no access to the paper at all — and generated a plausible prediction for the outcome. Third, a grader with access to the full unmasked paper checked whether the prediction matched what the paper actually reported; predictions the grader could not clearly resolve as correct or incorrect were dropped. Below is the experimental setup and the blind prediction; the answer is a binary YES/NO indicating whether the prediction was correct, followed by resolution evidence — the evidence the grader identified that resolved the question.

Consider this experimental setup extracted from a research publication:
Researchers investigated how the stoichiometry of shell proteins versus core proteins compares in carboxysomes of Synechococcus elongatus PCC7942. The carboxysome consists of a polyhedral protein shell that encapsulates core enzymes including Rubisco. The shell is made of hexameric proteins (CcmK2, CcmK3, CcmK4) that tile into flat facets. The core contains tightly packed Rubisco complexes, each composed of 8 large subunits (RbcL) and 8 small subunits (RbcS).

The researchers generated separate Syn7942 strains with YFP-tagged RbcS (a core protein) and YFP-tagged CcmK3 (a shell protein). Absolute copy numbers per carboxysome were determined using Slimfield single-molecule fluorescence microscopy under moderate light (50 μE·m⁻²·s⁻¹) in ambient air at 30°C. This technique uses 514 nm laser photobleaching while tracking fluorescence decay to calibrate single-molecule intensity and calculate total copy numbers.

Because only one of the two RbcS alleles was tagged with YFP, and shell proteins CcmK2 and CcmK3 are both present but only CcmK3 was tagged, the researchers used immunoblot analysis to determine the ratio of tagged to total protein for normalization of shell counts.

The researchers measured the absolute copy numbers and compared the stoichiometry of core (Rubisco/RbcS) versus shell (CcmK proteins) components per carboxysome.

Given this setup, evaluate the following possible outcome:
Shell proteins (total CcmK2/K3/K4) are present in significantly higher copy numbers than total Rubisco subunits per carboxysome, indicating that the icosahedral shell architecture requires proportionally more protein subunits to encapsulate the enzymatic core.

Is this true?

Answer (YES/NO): NO